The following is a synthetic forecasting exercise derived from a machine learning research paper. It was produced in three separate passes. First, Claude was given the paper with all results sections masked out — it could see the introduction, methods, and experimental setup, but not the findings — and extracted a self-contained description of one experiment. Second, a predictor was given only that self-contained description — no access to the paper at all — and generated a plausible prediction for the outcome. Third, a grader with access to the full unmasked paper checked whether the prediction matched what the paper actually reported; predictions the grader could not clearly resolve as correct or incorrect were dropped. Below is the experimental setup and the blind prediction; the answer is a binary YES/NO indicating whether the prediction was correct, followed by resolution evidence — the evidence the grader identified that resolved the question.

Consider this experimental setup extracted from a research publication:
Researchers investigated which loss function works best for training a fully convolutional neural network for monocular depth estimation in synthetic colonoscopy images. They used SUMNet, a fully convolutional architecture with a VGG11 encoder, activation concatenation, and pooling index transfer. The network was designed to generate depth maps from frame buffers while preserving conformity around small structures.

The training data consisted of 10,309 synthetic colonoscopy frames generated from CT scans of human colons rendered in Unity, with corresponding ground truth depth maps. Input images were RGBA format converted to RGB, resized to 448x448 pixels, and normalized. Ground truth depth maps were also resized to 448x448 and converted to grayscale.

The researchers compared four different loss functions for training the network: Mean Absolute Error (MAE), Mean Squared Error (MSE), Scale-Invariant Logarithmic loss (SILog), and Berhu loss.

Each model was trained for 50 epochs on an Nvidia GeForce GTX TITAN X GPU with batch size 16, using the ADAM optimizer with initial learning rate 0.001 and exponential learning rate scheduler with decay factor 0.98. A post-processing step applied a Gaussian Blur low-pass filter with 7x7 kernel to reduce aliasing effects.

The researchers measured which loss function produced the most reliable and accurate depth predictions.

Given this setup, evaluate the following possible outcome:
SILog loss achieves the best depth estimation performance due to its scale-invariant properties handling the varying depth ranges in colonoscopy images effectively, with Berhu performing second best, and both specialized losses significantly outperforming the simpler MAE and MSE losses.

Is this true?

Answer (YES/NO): NO